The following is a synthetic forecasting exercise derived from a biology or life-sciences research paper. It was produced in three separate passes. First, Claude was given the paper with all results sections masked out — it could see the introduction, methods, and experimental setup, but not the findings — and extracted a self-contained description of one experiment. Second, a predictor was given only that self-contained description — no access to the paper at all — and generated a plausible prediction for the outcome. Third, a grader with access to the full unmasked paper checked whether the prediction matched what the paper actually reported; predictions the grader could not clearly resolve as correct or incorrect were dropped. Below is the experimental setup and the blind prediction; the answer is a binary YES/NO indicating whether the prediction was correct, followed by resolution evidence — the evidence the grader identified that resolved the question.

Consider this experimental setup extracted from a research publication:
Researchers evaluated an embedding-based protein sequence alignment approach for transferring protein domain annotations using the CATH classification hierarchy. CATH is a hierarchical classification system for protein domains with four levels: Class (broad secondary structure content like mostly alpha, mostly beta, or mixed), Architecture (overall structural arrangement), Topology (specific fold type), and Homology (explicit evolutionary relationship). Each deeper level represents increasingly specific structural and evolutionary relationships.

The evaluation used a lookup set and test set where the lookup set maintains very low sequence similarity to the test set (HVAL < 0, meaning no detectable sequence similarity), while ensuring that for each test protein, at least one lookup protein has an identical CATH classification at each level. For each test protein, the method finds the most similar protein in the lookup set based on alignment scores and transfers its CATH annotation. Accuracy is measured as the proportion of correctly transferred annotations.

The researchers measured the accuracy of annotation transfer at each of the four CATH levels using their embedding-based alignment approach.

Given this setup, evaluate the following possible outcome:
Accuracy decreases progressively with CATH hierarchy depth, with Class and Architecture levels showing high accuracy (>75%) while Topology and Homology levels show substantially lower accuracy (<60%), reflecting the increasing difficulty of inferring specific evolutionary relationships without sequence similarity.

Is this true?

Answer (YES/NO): NO